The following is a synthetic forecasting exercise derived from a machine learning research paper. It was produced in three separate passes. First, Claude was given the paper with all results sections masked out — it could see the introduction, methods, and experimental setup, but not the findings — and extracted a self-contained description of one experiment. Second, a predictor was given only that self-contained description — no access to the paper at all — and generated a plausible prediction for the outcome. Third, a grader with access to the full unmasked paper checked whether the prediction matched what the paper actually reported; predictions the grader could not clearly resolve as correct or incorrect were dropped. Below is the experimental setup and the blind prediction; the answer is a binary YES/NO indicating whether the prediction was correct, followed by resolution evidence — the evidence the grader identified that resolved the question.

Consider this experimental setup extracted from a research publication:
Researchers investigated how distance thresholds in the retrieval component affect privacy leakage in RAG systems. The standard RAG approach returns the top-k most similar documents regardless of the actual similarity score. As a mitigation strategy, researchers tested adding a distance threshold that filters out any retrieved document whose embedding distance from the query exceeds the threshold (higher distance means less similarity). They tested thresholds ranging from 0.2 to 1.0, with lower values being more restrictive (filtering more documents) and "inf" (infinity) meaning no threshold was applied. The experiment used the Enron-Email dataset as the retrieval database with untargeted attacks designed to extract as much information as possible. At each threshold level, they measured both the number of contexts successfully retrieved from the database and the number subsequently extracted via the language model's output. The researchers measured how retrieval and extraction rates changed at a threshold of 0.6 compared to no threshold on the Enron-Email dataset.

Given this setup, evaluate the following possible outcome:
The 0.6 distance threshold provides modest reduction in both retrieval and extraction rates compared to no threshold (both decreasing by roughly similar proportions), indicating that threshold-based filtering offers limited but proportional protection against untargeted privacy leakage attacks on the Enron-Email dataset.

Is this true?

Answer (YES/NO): NO